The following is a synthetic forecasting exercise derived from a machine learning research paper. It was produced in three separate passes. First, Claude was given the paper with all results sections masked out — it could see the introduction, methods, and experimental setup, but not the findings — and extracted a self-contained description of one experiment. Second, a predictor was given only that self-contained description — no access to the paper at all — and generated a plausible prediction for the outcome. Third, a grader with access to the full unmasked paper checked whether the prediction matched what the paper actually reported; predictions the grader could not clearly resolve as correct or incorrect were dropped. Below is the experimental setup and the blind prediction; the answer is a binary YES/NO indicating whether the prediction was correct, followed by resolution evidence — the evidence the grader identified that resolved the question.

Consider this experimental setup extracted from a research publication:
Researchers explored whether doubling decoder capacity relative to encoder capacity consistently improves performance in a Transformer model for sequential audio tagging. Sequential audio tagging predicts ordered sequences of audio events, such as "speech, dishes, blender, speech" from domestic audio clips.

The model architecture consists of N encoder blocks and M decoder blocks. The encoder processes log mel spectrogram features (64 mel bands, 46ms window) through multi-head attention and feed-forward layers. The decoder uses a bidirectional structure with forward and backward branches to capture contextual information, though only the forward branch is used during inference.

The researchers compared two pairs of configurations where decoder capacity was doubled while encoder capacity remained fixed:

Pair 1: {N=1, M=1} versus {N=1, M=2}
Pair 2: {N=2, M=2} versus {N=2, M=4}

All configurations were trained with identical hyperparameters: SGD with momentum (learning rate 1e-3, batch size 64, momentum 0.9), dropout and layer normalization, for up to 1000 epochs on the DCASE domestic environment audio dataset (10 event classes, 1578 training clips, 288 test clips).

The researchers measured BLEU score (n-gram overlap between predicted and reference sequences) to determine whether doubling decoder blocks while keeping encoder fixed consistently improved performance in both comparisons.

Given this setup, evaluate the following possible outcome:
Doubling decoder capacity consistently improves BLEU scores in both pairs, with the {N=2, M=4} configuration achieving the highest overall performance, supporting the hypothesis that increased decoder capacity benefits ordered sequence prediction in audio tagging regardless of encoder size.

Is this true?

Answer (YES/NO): NO